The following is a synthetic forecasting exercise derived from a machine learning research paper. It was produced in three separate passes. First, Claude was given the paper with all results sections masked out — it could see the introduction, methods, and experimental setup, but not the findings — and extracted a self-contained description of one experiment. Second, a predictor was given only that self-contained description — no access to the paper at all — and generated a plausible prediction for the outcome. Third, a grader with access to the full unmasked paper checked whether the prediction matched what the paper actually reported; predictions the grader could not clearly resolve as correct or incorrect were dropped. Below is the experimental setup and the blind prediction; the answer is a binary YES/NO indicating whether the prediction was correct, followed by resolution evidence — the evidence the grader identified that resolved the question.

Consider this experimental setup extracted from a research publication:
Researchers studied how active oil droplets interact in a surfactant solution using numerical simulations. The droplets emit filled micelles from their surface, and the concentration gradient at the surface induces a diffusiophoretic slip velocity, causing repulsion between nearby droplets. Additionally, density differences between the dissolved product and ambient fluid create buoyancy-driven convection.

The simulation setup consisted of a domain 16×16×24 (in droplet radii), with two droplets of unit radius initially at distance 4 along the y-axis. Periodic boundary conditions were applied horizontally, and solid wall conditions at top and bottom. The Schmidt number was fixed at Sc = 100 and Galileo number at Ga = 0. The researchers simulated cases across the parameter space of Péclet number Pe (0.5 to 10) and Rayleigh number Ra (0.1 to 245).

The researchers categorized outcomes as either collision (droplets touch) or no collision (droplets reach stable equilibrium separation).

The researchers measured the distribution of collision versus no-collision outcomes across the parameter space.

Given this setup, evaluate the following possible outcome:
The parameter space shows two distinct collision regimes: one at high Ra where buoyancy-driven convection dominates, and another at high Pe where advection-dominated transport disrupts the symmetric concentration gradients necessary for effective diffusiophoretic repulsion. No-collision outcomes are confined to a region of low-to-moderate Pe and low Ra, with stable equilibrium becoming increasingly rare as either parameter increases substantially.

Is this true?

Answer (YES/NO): NO